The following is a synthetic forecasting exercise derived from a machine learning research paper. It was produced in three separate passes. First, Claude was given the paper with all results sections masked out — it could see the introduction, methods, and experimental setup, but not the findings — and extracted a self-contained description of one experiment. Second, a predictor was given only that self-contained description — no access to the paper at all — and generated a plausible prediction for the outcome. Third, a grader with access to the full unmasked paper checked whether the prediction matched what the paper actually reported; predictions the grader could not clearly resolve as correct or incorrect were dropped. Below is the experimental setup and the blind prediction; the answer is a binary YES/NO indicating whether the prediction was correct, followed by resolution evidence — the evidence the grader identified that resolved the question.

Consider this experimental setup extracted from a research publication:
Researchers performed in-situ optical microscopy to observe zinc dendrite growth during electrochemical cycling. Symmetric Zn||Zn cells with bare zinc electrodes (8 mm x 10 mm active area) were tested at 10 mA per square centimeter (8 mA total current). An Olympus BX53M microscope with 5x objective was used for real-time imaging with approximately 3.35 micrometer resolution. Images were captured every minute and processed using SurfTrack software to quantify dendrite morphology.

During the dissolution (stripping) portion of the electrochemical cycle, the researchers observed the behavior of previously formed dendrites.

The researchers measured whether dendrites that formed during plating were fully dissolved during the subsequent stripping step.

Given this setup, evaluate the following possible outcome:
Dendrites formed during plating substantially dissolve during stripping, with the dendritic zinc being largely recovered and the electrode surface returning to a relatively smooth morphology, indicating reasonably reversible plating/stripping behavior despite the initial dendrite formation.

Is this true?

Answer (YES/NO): NO